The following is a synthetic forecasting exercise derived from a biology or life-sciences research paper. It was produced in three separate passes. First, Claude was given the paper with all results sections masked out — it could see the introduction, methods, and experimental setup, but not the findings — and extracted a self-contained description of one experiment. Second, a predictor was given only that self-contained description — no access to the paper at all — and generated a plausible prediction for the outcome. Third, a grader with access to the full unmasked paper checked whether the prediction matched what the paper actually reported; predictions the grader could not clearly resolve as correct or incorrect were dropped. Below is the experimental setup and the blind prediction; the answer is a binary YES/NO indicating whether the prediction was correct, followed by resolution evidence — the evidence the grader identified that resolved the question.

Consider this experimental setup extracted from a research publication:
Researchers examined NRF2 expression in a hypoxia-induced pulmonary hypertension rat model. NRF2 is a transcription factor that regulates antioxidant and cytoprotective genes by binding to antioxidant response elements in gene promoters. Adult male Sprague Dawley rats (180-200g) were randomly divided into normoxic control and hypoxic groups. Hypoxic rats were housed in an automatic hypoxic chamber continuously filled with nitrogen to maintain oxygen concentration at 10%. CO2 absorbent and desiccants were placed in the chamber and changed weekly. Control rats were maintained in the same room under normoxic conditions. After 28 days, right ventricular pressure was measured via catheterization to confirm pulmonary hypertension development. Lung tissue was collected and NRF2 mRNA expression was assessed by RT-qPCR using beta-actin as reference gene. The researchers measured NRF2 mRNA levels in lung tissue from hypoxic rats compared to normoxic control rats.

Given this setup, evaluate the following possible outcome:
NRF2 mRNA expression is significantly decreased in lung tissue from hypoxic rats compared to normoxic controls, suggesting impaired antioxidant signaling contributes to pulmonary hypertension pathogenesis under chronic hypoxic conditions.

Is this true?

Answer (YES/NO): YES